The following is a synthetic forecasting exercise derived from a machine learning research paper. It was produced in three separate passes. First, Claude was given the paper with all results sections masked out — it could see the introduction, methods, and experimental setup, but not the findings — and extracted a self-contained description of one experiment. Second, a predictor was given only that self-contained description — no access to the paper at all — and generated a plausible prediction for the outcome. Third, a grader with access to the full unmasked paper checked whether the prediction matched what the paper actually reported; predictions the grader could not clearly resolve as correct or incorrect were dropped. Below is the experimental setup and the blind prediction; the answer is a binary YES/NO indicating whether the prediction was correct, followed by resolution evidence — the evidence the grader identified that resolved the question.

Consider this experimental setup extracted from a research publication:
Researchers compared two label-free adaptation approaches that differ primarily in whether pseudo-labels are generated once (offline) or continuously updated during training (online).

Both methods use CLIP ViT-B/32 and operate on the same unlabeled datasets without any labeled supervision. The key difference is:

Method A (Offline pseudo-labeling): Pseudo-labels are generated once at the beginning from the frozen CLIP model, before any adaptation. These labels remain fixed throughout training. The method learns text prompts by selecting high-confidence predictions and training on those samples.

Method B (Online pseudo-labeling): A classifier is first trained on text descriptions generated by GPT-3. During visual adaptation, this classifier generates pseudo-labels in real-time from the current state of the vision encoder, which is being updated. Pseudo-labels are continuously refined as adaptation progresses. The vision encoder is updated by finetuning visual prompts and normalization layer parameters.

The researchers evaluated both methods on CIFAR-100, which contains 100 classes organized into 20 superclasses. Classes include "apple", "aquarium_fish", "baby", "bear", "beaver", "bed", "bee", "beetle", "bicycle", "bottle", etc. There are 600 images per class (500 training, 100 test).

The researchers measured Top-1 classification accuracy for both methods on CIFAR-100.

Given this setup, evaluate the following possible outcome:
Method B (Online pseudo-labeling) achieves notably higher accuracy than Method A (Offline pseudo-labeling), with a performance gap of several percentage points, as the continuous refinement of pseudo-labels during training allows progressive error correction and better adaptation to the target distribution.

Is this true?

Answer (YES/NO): YES